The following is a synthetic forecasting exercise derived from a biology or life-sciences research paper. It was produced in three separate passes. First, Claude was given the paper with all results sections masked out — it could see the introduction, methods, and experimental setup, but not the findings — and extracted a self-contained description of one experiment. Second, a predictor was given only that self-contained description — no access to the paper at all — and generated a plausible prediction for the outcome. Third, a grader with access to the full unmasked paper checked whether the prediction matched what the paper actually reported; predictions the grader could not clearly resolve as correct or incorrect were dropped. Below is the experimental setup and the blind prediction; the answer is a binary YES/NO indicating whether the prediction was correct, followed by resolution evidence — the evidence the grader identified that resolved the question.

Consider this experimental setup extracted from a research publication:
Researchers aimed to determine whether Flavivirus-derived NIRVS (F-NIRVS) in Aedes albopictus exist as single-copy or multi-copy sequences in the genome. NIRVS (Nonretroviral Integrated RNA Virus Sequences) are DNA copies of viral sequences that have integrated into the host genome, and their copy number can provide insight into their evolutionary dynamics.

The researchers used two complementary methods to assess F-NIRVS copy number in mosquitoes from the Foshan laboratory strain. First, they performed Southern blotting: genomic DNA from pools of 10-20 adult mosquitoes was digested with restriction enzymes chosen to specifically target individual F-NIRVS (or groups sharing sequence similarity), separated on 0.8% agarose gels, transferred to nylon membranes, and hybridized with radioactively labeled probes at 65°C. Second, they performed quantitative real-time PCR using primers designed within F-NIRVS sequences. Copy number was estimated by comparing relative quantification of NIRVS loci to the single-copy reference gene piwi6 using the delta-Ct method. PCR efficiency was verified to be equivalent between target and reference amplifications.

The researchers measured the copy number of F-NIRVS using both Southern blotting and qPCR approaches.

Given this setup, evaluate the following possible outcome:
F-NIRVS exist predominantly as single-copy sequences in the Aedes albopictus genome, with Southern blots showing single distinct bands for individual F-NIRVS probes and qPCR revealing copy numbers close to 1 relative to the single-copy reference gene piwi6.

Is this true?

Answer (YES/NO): YES